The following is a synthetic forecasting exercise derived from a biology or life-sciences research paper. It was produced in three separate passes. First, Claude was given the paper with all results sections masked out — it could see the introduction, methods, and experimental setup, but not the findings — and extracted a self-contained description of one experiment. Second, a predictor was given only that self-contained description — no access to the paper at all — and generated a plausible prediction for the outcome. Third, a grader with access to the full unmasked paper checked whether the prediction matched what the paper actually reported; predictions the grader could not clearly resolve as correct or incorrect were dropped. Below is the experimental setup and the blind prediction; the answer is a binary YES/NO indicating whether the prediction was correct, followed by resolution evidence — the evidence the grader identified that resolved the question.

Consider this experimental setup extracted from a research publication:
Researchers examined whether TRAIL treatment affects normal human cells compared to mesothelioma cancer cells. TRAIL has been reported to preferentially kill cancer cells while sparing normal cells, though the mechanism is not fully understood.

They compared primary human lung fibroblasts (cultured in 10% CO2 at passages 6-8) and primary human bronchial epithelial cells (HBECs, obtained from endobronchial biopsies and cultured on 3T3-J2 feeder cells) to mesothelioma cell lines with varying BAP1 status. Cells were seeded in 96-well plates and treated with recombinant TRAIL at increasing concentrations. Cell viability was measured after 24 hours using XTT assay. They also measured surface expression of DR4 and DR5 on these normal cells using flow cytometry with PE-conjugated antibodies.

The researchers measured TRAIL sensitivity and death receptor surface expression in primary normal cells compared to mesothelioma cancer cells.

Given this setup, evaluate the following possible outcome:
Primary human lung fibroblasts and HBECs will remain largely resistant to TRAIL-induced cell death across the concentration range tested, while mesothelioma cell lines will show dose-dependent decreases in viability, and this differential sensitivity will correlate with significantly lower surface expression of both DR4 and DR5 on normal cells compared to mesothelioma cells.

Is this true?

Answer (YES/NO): YES